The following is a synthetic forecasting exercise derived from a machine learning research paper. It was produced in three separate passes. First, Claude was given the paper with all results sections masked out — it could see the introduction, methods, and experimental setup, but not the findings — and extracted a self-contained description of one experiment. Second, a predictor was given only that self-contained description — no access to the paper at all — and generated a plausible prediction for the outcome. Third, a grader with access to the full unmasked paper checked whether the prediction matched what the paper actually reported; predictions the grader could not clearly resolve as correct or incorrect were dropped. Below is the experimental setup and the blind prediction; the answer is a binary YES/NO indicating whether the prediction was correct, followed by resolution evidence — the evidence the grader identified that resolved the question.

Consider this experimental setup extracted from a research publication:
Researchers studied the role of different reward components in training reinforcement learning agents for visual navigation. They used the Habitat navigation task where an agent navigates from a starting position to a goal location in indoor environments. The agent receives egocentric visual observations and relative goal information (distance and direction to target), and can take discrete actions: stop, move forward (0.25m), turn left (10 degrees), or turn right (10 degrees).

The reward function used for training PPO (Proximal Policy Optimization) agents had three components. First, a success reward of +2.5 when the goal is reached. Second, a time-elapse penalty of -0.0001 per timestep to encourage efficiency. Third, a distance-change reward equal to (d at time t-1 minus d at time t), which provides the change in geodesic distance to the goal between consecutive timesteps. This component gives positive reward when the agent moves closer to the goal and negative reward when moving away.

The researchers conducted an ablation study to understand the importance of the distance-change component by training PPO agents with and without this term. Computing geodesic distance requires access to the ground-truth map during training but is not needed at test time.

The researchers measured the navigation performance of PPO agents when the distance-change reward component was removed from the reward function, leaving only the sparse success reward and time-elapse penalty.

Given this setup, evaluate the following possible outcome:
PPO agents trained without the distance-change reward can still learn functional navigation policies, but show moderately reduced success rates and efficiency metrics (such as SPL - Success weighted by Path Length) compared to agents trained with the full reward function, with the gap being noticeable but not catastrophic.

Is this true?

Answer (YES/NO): NO